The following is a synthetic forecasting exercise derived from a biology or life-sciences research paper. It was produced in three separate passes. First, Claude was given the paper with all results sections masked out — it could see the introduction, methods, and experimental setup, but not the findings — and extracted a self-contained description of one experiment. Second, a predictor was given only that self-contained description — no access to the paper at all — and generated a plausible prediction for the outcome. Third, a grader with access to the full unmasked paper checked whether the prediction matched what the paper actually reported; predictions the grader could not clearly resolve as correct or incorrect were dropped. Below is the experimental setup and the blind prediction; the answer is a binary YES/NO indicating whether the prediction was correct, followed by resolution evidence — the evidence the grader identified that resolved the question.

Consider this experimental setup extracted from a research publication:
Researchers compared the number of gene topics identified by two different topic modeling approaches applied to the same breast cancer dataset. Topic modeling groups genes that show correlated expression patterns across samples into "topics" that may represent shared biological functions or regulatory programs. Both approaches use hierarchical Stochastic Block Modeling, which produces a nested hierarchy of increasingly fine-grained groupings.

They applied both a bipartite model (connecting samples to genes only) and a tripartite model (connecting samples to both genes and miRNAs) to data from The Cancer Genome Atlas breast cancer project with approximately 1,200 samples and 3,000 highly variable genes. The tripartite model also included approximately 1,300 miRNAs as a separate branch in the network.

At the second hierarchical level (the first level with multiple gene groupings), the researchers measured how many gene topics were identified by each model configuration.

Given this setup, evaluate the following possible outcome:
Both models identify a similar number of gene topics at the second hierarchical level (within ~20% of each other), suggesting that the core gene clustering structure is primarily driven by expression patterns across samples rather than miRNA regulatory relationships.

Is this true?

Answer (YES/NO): NO